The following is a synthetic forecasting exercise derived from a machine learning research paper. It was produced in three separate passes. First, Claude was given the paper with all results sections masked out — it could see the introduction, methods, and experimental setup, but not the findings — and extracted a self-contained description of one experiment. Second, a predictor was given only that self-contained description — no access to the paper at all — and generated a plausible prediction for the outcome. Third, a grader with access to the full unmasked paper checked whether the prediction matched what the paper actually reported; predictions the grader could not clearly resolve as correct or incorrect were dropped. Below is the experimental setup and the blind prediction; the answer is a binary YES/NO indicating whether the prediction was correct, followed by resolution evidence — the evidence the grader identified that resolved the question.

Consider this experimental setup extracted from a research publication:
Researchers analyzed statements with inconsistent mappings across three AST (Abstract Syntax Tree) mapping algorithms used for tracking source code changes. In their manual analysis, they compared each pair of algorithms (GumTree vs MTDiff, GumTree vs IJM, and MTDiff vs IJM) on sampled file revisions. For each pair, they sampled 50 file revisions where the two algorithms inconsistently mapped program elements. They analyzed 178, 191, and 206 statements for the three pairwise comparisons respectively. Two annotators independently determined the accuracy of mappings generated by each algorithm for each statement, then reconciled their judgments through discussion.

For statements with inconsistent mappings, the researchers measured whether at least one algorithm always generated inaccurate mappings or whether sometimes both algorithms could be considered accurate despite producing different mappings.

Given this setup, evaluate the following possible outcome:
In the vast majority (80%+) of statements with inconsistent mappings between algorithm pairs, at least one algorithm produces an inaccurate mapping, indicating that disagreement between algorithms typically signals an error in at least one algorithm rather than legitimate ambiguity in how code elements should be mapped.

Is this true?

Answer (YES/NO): YES